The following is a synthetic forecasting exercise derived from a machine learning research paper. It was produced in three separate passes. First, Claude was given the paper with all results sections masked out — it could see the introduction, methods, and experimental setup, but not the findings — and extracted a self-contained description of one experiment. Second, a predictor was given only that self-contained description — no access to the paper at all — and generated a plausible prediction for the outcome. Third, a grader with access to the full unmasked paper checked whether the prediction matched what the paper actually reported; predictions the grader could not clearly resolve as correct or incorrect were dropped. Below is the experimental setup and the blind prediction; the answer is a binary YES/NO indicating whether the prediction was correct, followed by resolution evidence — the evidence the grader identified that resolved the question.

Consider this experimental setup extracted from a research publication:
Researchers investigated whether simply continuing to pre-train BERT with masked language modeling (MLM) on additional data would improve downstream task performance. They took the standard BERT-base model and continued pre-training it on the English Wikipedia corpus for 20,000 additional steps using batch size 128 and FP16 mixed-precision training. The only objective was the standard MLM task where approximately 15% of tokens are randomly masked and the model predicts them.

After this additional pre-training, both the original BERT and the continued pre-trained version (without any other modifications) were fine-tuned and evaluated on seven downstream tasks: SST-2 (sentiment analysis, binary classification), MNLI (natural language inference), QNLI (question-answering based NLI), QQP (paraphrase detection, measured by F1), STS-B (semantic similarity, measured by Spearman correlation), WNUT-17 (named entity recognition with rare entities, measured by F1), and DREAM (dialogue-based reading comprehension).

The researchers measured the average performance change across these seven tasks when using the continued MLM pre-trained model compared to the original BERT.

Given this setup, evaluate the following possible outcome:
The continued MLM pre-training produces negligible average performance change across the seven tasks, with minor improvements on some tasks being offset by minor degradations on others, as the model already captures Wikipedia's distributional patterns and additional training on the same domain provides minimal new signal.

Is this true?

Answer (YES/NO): NO